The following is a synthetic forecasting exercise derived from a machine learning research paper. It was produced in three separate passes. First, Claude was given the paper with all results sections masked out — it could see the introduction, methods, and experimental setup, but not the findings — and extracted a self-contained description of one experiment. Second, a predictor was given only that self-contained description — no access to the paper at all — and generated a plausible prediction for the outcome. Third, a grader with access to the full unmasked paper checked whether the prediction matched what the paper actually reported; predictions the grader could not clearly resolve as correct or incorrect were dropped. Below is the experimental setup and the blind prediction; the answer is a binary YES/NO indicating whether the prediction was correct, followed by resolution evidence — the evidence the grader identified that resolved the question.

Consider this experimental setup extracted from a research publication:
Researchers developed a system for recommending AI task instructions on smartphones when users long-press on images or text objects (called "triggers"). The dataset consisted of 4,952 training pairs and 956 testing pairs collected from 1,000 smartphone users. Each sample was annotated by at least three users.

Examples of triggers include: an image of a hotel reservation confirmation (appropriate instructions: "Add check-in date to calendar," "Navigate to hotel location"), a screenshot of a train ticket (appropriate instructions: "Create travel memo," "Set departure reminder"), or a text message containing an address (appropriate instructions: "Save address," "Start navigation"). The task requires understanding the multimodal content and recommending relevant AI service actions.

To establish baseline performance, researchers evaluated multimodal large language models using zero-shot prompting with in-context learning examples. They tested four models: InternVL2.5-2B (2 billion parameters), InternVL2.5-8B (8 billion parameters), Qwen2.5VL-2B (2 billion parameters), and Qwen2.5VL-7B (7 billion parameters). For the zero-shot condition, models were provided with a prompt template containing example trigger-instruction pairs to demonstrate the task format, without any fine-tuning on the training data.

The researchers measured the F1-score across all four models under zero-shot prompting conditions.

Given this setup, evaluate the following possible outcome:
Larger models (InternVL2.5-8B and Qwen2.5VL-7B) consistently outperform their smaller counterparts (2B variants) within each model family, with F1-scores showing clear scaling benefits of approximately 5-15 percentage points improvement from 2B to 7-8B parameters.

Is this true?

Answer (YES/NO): NO